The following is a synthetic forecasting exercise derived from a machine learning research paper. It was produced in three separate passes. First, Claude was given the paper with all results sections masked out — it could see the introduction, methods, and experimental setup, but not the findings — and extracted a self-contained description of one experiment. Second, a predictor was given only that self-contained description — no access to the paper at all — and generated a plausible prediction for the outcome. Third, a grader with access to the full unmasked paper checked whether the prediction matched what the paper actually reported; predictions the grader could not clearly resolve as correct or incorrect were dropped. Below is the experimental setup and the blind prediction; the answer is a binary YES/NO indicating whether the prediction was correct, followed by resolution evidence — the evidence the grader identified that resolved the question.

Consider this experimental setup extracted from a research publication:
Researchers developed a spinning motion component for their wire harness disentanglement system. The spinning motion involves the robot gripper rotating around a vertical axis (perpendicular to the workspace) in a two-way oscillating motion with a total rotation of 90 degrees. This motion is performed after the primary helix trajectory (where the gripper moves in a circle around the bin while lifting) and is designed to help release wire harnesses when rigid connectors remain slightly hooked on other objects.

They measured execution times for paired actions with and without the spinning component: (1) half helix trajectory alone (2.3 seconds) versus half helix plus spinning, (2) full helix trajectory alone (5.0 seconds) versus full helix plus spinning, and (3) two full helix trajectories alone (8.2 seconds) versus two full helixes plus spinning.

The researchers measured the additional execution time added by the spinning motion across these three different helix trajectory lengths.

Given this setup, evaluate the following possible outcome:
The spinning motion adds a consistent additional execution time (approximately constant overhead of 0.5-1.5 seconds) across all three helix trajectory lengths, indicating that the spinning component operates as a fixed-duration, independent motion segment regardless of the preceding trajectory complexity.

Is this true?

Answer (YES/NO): YES